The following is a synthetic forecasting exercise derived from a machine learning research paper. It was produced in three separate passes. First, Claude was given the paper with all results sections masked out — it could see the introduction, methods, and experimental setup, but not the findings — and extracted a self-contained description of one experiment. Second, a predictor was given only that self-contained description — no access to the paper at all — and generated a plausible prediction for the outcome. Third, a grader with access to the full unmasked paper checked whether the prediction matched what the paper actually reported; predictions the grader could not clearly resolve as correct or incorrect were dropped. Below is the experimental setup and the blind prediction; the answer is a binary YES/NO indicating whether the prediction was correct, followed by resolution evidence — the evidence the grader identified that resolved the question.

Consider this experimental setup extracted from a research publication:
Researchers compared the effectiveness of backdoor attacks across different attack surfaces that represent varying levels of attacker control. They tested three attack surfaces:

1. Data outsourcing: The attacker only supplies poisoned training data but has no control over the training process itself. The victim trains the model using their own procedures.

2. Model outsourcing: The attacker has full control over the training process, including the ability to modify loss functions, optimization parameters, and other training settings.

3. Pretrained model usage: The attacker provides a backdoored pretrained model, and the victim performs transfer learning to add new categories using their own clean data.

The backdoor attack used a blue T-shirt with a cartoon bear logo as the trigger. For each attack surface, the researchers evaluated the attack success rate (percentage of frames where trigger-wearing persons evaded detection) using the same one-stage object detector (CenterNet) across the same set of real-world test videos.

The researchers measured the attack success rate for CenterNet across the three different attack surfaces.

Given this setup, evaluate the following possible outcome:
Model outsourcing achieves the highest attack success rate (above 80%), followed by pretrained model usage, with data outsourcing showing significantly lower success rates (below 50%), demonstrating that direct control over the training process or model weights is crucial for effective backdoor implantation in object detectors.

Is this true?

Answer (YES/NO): NO